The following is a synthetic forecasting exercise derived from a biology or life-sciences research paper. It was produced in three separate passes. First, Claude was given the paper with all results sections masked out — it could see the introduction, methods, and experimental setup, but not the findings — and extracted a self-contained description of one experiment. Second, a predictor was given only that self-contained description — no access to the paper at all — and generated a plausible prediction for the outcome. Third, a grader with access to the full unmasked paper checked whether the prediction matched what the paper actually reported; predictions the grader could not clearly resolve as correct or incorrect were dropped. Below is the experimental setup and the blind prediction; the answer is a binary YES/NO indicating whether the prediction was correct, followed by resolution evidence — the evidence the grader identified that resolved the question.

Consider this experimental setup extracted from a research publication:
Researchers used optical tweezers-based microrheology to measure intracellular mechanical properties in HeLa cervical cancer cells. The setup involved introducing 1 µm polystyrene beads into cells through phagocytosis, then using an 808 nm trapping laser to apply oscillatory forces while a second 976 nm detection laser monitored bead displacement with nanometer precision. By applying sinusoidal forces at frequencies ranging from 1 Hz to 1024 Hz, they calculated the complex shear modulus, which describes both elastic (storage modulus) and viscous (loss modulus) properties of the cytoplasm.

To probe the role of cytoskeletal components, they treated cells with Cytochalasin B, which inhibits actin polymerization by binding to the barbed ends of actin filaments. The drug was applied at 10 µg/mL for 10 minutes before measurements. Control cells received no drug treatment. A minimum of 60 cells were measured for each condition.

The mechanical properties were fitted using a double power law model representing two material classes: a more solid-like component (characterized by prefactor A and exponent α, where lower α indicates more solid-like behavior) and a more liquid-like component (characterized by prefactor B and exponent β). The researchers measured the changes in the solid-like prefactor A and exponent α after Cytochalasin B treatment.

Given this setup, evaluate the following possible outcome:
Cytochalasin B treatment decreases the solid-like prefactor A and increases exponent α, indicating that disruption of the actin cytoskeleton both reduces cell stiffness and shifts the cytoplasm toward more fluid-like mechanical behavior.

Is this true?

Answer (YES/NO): NO